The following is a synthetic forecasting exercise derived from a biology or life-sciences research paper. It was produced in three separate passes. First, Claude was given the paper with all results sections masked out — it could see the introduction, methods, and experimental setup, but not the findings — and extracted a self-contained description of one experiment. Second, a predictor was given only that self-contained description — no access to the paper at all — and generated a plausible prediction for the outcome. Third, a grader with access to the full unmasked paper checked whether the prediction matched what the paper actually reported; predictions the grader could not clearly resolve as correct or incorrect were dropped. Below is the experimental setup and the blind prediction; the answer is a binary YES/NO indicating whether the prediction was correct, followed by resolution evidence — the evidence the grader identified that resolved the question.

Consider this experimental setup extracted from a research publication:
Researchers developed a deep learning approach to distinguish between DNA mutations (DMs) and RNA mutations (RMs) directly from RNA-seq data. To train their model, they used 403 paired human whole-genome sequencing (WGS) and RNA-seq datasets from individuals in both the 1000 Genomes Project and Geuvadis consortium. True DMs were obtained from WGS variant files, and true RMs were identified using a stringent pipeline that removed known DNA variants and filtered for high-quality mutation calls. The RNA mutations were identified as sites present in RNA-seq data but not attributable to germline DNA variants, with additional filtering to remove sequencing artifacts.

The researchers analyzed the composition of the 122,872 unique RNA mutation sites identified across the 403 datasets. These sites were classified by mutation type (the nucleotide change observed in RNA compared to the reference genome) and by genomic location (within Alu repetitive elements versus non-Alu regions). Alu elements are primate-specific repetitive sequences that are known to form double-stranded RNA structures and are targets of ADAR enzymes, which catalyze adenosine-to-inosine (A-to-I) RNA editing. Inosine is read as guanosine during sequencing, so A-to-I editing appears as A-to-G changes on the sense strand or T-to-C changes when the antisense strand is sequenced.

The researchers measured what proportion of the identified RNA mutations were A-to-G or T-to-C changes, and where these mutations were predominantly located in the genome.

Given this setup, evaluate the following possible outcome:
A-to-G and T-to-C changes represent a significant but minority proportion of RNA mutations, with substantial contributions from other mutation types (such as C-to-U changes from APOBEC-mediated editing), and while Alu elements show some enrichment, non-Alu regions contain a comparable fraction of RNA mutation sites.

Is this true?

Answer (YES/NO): NO